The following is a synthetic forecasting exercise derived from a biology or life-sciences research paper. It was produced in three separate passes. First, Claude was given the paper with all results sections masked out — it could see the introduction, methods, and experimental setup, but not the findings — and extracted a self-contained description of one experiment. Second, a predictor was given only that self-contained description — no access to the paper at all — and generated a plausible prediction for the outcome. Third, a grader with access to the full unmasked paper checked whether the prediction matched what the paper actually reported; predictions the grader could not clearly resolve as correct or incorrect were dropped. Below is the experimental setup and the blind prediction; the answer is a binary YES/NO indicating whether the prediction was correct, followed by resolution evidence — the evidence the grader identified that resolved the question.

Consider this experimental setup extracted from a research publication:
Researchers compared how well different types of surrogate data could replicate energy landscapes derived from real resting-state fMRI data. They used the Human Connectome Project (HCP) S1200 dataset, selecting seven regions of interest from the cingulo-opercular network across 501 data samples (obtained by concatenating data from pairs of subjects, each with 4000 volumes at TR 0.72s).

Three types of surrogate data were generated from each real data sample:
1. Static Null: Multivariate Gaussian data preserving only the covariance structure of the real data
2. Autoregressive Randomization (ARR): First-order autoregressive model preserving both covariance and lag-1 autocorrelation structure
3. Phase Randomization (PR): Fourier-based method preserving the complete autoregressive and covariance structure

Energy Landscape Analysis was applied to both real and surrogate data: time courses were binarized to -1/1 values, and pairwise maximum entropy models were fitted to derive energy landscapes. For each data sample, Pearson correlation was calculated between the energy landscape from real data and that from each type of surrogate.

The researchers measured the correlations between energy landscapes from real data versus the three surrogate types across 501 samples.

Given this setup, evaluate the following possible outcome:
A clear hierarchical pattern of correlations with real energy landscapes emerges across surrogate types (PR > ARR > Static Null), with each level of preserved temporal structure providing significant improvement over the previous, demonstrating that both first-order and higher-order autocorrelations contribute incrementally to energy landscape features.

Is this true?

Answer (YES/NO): NO